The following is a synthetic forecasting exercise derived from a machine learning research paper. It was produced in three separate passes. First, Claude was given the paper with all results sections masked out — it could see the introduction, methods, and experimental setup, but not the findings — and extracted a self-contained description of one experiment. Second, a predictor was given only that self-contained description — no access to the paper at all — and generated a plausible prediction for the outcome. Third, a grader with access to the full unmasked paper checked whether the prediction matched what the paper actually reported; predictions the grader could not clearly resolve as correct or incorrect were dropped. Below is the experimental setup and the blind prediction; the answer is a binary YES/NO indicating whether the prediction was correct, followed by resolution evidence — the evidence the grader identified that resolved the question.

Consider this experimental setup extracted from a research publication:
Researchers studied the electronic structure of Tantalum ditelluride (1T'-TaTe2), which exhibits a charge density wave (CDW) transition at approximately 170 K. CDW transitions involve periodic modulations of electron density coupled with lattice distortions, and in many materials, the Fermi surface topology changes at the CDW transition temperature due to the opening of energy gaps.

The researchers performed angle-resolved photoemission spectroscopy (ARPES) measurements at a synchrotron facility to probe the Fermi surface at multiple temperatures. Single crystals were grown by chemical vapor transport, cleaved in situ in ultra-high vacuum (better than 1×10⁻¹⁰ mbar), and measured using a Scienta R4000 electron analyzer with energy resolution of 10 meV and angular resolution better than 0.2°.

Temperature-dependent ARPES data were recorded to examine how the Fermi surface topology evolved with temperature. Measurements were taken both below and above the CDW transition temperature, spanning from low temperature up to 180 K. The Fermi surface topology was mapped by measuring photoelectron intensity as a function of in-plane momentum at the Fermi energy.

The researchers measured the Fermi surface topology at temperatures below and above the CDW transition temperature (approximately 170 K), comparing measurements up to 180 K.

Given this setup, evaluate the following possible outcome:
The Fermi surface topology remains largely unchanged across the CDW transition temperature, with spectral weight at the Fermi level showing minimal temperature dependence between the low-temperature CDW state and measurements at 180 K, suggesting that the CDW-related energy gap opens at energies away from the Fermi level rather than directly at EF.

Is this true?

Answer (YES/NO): YES